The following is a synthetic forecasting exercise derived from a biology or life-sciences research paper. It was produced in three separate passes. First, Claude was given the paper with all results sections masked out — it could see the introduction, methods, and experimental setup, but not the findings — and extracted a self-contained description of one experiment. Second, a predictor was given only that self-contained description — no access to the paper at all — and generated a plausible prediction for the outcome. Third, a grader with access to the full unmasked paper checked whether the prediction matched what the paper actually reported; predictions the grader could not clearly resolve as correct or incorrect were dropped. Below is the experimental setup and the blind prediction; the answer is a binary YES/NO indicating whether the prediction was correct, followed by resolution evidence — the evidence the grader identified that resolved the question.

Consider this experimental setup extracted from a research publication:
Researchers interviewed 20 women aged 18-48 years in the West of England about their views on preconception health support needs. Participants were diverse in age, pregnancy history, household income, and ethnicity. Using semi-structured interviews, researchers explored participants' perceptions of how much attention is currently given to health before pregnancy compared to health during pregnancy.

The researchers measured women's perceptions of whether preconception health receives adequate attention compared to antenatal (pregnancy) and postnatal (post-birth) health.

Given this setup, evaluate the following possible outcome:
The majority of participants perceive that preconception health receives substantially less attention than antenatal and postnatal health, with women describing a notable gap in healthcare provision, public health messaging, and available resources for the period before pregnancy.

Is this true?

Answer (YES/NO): YES